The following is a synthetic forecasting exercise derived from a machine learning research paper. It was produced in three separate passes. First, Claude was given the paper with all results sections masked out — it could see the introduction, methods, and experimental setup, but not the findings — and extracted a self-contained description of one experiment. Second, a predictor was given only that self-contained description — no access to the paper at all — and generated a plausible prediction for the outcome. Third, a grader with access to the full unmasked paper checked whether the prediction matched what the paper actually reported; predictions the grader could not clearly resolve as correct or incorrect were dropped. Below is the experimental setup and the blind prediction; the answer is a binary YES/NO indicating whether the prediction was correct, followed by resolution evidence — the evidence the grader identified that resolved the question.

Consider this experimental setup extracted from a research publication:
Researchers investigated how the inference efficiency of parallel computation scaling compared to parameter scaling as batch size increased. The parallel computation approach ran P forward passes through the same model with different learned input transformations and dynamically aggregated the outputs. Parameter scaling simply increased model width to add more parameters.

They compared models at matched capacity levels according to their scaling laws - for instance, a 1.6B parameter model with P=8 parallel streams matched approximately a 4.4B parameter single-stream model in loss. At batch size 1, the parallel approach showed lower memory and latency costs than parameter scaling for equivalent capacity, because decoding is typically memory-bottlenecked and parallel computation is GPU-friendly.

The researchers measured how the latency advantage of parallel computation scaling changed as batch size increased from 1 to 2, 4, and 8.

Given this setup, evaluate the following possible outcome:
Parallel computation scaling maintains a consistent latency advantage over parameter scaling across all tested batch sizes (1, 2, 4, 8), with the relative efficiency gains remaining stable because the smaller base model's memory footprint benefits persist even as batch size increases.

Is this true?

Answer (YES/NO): NO